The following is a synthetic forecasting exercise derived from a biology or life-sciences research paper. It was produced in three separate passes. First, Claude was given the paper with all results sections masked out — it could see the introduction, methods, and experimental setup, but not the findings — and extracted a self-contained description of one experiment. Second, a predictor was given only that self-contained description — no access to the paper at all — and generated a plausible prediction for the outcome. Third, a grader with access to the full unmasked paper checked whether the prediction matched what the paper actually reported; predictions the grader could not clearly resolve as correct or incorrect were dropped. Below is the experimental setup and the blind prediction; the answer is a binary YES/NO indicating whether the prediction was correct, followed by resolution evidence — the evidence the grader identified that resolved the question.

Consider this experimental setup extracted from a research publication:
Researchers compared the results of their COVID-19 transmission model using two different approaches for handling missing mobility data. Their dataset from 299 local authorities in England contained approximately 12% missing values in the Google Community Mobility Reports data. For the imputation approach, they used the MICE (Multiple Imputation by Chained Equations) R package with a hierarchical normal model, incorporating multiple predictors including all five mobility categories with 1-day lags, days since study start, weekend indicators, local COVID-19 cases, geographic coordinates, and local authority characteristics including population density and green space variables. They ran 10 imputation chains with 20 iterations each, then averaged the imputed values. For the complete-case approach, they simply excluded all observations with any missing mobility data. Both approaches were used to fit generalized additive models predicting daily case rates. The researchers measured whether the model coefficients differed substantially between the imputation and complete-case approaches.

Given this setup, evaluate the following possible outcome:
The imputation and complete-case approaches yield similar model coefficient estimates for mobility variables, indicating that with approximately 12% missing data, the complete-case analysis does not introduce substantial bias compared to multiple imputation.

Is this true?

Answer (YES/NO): YES